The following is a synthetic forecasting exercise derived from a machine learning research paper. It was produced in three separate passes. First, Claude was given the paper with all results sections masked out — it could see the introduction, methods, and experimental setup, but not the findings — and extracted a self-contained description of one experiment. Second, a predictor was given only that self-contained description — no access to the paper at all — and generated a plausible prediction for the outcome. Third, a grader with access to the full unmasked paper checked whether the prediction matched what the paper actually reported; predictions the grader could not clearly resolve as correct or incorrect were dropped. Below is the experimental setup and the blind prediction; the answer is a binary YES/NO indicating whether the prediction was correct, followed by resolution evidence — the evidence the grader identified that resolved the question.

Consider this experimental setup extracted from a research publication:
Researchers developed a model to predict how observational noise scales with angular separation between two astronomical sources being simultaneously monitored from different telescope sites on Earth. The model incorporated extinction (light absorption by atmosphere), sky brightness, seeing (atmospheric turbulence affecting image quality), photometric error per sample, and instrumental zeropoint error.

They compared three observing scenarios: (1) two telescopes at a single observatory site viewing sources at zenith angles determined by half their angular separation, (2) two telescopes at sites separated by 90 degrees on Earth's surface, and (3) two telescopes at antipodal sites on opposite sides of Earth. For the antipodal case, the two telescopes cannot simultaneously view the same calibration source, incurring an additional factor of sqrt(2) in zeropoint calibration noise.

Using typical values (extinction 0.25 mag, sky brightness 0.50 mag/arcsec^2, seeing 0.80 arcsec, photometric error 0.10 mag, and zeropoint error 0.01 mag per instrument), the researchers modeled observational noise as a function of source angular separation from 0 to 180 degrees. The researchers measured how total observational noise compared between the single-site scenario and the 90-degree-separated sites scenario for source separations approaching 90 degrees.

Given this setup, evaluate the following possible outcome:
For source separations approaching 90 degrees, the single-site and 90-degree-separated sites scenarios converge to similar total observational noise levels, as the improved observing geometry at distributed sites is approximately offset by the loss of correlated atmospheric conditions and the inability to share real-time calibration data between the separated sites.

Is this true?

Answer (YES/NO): NO